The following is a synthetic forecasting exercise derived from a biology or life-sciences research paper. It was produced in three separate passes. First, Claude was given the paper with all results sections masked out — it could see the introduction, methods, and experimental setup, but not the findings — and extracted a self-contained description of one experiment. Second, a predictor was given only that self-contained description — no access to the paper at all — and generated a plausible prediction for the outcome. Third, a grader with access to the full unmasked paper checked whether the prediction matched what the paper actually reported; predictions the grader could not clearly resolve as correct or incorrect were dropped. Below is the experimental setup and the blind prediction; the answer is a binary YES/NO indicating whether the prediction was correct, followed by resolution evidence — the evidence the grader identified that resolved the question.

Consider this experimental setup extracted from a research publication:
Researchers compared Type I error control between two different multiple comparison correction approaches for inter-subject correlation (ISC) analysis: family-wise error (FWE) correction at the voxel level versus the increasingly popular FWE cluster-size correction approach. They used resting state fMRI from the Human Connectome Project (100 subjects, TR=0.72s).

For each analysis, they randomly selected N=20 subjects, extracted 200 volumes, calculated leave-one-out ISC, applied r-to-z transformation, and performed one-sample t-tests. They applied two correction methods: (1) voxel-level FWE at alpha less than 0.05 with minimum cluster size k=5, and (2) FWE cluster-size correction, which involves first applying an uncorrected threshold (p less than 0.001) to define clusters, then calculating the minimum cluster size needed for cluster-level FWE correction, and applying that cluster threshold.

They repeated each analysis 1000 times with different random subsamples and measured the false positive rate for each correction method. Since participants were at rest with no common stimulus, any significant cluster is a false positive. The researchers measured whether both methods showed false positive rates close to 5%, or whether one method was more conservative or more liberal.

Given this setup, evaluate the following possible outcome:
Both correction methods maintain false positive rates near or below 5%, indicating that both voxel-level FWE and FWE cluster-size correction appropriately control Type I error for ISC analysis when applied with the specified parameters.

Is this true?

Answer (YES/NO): NO